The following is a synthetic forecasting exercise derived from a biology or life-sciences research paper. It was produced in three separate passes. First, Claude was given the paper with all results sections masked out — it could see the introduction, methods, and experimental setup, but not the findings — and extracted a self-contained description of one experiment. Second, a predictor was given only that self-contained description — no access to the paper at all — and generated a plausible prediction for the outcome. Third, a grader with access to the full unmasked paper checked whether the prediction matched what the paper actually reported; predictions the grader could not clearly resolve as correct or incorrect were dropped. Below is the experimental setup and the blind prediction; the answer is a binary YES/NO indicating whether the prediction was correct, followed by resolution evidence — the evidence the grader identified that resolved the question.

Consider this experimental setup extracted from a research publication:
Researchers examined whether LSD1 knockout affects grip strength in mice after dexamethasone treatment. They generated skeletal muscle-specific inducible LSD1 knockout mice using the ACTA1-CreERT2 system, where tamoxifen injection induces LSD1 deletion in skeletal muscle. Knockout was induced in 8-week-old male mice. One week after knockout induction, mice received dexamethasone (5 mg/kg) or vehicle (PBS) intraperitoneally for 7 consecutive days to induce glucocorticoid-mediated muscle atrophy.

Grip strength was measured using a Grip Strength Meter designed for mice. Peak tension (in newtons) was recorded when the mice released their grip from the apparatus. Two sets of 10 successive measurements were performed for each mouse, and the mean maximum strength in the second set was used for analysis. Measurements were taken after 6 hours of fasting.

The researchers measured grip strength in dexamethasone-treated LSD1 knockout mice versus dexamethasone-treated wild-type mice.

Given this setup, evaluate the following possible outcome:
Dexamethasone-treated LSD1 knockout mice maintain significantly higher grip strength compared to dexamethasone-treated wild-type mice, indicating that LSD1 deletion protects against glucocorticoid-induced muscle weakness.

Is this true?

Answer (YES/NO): NO